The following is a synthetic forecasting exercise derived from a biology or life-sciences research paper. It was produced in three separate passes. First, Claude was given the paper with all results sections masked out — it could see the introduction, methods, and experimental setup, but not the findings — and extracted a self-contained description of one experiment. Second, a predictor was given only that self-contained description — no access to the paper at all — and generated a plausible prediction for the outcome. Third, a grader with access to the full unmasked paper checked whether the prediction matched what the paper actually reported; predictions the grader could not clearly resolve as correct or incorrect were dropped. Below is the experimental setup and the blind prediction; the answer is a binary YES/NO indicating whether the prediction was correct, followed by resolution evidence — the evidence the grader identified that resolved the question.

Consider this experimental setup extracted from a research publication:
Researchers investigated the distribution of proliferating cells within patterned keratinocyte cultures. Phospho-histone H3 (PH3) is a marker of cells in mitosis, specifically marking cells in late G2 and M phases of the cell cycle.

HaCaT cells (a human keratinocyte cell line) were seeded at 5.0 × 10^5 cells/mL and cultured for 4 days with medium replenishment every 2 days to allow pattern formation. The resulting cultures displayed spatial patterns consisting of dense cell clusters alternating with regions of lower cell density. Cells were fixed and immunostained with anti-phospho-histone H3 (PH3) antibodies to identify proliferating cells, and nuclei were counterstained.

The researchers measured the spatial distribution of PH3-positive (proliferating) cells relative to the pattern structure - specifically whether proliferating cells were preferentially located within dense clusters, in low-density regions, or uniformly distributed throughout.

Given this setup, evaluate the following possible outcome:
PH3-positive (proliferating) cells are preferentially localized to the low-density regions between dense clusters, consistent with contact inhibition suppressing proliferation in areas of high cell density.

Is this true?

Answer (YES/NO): YES